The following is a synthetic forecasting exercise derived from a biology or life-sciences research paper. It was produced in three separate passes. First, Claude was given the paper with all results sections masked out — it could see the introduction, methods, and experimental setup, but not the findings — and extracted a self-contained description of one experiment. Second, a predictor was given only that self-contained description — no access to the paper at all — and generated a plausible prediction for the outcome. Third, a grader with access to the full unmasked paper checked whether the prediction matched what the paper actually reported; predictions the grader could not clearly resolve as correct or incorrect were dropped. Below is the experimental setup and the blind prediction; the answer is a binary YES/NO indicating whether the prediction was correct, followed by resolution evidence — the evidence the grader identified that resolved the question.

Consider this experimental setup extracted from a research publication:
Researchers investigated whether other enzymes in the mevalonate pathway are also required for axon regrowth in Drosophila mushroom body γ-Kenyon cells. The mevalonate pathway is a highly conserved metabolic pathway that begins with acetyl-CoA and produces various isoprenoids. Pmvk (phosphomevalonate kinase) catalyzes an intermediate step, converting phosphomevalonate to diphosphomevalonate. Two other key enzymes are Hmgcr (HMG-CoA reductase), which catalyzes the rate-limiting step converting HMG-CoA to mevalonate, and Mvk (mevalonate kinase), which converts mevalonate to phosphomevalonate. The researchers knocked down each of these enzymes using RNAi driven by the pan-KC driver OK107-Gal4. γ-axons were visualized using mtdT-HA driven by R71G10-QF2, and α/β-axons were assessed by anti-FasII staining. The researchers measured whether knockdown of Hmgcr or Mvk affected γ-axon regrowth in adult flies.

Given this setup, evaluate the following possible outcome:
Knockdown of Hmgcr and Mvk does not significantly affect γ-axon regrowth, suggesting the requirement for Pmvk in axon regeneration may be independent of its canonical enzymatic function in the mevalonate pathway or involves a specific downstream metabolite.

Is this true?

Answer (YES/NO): NO